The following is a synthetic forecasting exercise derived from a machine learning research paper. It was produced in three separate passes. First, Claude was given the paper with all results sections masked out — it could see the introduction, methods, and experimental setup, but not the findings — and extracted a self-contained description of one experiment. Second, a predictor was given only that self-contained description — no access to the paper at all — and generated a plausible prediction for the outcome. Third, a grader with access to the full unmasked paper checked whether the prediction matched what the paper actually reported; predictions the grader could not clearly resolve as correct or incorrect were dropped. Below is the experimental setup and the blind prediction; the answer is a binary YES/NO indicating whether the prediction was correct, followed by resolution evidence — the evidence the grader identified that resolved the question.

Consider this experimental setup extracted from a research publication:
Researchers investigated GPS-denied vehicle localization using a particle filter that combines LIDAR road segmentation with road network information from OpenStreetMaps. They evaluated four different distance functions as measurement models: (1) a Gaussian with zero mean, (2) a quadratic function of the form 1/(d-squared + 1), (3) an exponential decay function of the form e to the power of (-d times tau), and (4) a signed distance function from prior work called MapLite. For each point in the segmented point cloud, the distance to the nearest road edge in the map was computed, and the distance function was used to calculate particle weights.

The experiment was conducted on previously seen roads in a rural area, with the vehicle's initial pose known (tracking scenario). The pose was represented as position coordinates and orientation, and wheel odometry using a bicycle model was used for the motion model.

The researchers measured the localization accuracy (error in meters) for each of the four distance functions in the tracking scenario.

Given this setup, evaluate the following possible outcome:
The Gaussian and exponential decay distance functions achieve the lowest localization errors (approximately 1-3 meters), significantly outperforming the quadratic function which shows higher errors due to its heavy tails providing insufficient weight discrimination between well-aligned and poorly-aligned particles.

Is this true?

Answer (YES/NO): NO